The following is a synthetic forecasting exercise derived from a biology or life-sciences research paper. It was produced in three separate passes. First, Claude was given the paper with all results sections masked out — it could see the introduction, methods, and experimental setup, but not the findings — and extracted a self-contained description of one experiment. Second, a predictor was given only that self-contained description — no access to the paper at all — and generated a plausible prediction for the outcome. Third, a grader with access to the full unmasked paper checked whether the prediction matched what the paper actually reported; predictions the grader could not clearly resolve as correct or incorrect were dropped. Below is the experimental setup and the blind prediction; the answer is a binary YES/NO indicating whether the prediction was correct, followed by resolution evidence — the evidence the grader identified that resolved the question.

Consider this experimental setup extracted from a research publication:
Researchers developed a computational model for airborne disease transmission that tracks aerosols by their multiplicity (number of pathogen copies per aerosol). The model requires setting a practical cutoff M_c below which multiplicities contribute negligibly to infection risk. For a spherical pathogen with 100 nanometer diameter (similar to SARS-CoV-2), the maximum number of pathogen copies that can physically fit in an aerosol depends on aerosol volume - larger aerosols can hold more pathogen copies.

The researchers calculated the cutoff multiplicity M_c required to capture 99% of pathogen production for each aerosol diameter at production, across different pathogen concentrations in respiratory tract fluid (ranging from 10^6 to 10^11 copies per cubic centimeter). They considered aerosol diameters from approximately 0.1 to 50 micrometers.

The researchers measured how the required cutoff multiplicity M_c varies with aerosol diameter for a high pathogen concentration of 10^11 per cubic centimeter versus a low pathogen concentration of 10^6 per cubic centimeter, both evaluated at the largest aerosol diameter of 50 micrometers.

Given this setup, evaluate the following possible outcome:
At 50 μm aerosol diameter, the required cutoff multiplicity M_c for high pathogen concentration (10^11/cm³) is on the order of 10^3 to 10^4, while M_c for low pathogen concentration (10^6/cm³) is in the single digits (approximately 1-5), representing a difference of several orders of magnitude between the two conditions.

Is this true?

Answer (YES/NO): YES